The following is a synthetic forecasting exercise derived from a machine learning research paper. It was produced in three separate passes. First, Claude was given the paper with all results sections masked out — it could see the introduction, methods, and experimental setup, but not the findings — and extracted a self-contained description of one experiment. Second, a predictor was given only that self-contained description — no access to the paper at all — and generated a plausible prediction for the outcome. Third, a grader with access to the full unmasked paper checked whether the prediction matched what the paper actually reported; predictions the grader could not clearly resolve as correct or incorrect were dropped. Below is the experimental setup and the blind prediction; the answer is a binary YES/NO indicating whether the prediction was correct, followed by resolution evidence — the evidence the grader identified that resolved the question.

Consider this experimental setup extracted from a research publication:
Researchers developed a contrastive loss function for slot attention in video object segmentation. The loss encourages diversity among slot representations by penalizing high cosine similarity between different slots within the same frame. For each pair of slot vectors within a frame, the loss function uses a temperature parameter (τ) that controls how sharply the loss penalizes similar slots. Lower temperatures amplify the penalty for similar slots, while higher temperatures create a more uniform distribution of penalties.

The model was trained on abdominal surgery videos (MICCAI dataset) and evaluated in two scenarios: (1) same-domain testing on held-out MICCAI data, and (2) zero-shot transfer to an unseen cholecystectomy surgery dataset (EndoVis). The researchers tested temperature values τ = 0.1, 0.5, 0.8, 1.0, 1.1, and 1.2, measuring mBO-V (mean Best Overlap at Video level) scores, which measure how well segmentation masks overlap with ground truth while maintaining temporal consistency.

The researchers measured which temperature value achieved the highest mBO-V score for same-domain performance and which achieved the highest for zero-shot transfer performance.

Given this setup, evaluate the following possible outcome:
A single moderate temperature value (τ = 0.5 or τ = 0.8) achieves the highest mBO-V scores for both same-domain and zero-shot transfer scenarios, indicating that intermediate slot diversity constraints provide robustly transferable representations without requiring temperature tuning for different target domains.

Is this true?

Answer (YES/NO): NO